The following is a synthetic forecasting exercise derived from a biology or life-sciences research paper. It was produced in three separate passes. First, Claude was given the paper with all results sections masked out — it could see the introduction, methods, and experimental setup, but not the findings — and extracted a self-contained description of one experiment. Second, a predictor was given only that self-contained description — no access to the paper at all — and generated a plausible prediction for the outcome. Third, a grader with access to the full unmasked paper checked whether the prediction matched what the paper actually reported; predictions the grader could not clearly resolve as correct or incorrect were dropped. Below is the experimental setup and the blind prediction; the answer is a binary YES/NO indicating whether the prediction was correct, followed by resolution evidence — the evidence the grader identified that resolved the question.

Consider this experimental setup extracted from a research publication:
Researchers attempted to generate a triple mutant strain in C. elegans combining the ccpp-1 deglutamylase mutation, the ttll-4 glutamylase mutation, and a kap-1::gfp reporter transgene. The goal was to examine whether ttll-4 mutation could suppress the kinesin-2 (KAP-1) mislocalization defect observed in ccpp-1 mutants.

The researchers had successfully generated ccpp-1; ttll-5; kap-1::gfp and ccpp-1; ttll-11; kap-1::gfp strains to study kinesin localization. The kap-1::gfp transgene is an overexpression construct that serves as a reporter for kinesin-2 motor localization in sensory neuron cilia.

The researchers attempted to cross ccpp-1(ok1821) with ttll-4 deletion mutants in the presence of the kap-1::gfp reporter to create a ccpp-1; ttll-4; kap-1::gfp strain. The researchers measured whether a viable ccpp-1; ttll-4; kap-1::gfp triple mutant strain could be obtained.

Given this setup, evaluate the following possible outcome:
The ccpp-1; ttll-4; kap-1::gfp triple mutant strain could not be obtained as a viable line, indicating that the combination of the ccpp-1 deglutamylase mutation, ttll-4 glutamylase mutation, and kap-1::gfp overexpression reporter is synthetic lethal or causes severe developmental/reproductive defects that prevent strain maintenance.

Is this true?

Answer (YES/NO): YES